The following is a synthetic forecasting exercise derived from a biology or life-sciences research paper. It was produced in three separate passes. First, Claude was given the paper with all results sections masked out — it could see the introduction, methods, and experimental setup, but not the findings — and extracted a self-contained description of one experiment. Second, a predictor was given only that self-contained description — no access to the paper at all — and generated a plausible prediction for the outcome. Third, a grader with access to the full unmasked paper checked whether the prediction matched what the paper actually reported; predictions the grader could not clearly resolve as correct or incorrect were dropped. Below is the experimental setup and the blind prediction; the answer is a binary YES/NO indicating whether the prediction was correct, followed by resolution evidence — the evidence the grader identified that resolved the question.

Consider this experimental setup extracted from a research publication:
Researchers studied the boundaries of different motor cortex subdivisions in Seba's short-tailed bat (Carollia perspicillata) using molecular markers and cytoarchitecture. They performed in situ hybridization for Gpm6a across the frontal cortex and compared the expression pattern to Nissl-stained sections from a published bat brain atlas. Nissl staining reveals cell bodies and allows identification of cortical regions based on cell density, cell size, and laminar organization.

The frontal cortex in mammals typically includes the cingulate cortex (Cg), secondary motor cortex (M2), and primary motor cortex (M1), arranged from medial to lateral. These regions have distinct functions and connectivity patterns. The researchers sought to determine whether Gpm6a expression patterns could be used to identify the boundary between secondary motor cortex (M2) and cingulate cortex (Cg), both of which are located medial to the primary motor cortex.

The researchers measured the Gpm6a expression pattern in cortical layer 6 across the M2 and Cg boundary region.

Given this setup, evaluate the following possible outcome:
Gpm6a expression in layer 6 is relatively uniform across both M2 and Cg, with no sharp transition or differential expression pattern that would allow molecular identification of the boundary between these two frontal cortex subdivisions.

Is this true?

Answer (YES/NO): NO